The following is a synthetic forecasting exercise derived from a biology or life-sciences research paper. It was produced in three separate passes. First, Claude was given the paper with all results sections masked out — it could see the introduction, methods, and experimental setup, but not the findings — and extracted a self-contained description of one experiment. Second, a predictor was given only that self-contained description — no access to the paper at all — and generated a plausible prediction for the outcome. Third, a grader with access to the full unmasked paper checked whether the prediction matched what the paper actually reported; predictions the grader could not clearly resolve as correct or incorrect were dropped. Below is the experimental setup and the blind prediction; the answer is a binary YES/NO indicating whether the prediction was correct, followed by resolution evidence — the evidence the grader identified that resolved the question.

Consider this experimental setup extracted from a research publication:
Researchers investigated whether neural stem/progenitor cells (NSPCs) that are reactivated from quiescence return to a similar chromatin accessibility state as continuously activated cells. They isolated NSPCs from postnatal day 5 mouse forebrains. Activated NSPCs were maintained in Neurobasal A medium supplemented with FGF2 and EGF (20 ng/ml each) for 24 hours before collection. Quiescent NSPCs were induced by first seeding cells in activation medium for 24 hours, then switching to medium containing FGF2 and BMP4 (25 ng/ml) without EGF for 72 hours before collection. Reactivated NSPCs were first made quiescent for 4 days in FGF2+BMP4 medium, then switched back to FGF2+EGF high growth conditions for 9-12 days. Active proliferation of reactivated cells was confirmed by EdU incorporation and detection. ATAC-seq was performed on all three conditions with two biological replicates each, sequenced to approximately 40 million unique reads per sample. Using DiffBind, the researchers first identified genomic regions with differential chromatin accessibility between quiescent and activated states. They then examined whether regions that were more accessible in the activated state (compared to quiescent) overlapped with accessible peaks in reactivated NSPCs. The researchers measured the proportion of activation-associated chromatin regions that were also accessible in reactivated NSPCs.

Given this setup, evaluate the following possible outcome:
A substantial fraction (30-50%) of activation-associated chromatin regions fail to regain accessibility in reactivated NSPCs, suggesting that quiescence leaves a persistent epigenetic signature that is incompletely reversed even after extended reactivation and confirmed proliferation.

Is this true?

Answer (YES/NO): NO